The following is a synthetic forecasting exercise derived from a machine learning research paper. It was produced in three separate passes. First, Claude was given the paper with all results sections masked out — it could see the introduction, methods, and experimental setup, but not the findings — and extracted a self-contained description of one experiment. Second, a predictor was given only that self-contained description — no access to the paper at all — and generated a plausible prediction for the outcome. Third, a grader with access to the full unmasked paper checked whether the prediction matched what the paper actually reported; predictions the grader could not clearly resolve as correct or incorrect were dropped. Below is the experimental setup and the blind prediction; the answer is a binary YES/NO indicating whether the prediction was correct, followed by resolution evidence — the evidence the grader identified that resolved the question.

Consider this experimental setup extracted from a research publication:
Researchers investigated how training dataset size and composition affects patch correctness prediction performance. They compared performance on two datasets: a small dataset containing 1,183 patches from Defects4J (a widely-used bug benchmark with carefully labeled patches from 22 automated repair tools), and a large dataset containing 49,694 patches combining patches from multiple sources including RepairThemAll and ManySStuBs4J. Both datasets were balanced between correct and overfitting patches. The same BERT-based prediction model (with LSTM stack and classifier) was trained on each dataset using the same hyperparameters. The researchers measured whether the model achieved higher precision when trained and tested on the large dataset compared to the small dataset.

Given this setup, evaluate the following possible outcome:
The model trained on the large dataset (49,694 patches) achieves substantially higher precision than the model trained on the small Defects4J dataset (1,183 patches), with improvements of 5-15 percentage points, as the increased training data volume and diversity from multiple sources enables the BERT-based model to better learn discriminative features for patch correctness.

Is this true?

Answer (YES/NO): NO